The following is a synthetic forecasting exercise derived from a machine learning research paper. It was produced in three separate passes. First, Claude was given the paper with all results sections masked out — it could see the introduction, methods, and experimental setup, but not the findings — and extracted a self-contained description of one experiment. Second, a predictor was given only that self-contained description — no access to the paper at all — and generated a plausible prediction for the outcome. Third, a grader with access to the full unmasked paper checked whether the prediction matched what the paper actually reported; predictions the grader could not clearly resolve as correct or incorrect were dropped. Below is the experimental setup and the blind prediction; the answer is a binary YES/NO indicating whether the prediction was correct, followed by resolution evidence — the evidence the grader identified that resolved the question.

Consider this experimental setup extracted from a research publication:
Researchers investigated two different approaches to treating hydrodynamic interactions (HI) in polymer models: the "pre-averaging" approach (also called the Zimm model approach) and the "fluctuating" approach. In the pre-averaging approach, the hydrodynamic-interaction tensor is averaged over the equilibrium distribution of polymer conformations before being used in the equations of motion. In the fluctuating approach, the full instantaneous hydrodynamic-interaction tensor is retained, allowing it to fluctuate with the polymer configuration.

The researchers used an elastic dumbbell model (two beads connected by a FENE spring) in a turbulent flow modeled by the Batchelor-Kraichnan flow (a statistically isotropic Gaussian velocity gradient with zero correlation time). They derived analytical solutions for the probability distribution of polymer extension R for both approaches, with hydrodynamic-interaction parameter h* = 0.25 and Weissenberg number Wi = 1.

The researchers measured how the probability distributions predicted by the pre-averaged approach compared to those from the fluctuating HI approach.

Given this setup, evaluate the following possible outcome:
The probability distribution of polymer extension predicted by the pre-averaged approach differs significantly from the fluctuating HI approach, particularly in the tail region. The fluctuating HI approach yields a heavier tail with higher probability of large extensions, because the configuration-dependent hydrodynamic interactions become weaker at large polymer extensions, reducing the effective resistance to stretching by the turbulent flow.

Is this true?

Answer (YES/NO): NO